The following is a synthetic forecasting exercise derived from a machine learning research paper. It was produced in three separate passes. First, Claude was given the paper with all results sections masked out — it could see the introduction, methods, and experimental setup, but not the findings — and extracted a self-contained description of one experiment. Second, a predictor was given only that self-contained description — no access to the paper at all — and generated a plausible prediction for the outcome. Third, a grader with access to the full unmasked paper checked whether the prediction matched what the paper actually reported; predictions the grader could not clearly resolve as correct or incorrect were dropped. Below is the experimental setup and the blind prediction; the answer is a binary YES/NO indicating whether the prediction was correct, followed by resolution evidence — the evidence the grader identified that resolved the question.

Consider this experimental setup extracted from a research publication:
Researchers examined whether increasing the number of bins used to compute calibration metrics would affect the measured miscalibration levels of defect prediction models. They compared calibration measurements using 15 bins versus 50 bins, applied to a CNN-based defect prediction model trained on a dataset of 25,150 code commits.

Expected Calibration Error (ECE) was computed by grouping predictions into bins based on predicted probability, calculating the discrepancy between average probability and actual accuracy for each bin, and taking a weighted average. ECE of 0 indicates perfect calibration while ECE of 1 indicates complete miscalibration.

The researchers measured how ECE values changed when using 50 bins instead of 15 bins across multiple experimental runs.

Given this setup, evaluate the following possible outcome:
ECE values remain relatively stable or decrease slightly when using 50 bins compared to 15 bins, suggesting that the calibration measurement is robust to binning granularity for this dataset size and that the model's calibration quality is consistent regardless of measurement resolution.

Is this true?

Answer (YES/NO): NO